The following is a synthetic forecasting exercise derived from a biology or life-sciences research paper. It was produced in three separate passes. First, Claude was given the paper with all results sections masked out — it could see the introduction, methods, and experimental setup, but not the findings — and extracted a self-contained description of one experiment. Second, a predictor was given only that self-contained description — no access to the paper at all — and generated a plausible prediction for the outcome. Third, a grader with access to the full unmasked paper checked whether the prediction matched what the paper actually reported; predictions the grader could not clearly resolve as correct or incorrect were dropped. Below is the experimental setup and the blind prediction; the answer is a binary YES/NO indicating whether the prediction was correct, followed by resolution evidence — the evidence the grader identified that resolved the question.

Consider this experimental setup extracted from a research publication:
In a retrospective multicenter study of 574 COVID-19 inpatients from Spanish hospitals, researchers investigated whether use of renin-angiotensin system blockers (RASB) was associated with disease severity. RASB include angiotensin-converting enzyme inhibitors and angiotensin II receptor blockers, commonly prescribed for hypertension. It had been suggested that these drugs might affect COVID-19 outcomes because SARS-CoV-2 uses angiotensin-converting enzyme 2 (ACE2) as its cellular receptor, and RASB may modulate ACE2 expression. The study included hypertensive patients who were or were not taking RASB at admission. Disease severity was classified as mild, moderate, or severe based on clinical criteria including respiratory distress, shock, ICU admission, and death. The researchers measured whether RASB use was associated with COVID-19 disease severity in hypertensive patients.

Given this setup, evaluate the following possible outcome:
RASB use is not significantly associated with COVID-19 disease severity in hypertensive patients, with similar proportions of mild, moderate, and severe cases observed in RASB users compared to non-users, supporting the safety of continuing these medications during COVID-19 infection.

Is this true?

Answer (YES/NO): NO